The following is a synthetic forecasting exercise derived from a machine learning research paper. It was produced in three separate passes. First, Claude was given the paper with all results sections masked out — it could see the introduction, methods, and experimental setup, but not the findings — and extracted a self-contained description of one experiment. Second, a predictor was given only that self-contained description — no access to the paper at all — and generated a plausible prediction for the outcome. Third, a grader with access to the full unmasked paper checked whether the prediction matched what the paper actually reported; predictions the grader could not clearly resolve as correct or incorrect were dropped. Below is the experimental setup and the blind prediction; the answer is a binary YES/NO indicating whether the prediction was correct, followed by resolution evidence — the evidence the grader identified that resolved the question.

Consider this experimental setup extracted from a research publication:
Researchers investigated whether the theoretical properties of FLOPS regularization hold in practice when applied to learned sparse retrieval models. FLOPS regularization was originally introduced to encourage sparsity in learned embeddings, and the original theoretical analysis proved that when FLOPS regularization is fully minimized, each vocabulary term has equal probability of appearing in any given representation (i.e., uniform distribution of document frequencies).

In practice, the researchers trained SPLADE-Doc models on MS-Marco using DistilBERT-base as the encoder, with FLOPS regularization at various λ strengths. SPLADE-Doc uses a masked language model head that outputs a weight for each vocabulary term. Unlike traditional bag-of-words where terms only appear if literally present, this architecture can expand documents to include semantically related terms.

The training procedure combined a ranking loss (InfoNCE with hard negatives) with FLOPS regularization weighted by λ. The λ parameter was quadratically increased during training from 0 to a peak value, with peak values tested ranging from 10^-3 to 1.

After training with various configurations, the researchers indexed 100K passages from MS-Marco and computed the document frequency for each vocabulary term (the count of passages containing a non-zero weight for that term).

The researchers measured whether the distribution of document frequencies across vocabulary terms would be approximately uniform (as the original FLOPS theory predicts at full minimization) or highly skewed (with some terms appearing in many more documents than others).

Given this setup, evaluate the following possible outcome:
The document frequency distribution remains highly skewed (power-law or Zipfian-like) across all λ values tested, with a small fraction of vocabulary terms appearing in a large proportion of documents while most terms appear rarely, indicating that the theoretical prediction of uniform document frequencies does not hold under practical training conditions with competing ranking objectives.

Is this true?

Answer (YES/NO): YES